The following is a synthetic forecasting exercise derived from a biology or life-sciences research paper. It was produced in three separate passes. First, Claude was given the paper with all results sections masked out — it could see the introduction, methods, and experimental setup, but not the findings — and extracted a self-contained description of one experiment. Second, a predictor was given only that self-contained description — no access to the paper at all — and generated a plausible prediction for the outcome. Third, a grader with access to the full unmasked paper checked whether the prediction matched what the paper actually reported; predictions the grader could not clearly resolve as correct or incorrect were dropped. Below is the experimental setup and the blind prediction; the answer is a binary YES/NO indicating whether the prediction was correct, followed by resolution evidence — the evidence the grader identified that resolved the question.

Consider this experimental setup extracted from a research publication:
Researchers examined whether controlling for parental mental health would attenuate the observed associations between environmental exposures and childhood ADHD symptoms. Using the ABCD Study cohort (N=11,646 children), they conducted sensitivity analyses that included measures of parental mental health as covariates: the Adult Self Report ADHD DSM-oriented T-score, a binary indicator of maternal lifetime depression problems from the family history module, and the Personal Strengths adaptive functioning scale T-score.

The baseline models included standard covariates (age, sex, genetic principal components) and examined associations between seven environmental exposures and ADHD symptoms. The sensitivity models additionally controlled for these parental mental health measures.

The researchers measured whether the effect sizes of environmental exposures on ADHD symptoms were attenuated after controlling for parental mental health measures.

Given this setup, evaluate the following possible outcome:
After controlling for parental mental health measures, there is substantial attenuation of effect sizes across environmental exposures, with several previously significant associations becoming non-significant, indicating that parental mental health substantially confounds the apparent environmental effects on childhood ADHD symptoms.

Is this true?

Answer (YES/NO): NO